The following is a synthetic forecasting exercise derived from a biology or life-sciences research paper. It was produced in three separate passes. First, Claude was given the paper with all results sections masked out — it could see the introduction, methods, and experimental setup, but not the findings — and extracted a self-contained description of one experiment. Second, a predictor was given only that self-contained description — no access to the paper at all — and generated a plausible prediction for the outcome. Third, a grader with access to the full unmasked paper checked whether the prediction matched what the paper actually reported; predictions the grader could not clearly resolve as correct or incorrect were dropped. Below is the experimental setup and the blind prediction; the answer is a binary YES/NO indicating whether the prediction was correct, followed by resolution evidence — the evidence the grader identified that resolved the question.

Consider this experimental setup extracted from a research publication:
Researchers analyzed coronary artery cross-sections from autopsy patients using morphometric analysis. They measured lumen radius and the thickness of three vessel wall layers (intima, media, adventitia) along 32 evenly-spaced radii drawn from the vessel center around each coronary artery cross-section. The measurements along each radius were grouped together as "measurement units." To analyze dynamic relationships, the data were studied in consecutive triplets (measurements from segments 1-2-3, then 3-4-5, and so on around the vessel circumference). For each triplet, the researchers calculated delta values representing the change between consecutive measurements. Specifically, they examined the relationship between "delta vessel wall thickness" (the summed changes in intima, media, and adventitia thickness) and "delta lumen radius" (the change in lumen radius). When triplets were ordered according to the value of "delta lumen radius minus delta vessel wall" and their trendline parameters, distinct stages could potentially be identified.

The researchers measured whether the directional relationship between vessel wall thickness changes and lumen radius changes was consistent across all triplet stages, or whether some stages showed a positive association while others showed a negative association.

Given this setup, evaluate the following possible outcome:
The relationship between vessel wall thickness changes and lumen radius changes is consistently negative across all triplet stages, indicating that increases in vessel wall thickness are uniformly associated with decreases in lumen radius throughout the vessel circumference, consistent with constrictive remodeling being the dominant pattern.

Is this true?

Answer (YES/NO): NO